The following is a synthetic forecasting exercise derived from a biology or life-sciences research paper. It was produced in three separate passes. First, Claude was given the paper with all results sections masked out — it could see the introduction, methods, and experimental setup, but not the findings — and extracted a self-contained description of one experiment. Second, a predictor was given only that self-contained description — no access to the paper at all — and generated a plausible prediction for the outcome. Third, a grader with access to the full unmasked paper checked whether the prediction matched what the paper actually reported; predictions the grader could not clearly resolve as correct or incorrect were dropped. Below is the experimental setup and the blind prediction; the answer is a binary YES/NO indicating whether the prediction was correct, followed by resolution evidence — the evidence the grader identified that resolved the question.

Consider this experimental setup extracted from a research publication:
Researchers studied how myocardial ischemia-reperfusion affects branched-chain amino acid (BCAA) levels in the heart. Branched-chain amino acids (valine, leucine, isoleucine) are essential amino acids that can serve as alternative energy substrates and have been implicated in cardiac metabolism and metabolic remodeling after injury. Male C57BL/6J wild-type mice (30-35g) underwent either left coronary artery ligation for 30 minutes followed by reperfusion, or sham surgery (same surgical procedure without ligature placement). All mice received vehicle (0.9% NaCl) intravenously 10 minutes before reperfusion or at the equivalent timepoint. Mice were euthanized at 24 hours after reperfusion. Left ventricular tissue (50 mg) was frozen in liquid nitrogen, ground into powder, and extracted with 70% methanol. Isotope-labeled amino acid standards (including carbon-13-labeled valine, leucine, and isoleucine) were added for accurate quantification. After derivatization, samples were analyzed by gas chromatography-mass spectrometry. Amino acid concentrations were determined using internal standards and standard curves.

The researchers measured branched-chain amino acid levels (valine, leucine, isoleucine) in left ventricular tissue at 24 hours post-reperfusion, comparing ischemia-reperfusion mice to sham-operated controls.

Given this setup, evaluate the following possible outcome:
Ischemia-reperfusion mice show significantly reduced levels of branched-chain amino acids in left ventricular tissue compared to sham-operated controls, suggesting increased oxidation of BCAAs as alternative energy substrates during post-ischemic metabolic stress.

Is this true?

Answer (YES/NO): NO